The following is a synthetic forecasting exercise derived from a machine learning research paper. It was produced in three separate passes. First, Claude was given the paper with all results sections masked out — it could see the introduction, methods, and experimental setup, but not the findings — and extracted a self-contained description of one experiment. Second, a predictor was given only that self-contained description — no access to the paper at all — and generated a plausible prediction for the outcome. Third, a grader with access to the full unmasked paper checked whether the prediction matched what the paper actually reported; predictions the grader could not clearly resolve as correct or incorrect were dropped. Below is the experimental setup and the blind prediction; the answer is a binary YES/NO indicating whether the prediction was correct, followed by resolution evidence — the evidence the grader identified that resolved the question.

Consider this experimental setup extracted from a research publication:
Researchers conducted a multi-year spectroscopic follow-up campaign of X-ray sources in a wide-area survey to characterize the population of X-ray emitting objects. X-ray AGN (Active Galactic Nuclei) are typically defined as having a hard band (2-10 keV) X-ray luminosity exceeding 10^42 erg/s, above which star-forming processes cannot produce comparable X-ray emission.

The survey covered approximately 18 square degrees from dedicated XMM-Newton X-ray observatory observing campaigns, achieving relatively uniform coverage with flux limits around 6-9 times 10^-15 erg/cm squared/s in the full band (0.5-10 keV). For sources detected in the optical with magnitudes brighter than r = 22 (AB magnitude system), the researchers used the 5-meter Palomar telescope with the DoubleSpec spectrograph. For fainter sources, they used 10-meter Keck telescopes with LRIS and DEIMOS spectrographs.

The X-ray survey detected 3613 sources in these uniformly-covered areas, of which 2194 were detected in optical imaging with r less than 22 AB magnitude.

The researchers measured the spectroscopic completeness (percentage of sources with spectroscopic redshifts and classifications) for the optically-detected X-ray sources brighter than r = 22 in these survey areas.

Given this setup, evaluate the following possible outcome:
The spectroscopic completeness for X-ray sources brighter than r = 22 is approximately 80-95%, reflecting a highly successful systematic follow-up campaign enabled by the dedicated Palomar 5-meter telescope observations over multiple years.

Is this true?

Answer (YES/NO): YES